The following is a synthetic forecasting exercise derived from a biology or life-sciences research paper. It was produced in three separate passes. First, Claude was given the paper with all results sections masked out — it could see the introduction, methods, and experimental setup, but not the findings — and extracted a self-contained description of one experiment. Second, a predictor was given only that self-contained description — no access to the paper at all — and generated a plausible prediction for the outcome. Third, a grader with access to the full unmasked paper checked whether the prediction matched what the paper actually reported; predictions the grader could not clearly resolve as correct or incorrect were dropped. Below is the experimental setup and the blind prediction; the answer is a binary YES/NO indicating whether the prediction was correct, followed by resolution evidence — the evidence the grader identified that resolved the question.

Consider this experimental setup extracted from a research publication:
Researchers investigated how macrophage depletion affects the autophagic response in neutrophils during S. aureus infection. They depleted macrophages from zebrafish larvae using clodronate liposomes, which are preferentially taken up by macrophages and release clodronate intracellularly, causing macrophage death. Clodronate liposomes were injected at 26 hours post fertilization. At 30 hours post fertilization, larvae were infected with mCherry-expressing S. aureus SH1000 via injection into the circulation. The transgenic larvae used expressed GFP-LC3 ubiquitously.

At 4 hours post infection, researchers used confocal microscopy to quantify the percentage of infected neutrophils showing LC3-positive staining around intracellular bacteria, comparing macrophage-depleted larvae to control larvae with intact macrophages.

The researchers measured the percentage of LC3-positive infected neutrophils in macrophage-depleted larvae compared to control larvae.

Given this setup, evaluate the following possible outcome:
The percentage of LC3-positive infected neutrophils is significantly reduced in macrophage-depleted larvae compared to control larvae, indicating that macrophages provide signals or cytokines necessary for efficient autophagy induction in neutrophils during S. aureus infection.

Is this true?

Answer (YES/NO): NO